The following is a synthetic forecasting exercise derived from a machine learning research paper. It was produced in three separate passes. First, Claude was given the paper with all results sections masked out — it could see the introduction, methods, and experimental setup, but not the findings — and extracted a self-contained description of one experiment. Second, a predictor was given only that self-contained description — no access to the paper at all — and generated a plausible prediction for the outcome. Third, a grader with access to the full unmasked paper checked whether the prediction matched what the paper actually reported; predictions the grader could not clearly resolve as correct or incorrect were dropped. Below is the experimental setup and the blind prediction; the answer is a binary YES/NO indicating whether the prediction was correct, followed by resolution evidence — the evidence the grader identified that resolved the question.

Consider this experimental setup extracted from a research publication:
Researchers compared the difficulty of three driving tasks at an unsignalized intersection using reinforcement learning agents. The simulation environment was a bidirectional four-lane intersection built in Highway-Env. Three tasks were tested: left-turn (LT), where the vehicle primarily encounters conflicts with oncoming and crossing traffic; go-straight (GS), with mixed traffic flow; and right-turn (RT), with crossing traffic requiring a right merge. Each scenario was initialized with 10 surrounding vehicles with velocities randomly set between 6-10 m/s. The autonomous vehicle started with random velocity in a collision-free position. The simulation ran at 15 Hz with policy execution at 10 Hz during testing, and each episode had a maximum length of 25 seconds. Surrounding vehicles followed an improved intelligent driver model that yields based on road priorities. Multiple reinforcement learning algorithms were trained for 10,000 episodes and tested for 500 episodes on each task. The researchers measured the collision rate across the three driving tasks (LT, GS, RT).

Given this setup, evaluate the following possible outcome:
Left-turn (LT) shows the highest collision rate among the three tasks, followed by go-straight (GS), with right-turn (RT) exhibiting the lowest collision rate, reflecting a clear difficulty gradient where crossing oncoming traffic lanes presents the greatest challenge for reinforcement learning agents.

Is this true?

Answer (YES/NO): NO